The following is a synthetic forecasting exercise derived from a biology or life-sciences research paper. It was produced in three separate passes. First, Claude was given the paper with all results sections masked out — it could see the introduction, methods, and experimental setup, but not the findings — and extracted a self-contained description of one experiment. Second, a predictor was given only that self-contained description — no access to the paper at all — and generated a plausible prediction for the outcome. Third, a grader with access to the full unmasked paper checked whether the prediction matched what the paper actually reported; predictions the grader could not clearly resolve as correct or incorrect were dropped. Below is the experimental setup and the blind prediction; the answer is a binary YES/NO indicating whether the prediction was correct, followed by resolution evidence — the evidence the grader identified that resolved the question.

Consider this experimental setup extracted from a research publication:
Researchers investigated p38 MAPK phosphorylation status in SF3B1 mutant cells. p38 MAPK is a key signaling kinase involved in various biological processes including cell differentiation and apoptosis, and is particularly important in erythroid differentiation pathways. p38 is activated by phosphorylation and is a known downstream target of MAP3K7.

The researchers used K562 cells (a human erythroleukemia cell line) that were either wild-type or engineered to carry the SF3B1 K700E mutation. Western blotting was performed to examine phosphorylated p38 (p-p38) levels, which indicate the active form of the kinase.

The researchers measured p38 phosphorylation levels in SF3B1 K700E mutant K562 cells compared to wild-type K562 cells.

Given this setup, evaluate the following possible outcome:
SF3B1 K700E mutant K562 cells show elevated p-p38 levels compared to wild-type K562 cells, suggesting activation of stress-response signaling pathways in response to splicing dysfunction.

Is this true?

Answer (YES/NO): NO